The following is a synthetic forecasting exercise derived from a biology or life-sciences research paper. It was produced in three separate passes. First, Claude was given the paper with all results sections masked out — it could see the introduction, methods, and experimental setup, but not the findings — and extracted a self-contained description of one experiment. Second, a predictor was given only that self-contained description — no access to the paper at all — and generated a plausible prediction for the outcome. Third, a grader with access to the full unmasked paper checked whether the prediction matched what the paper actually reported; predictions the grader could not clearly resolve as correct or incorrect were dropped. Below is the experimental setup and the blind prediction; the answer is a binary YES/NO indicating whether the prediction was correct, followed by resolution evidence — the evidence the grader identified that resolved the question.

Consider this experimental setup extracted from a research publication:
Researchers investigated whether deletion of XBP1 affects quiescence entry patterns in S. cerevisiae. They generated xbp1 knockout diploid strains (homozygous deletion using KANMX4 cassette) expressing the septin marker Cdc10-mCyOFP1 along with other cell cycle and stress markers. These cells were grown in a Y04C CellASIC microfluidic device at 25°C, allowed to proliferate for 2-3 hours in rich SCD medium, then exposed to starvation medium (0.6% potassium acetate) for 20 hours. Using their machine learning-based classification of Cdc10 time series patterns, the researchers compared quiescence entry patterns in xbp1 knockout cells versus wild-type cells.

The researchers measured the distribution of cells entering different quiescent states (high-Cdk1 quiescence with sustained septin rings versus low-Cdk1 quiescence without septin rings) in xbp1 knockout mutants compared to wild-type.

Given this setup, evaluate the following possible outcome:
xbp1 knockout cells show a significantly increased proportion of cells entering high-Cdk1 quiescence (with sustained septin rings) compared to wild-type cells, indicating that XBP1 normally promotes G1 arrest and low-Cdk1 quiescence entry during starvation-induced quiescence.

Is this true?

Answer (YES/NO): NO